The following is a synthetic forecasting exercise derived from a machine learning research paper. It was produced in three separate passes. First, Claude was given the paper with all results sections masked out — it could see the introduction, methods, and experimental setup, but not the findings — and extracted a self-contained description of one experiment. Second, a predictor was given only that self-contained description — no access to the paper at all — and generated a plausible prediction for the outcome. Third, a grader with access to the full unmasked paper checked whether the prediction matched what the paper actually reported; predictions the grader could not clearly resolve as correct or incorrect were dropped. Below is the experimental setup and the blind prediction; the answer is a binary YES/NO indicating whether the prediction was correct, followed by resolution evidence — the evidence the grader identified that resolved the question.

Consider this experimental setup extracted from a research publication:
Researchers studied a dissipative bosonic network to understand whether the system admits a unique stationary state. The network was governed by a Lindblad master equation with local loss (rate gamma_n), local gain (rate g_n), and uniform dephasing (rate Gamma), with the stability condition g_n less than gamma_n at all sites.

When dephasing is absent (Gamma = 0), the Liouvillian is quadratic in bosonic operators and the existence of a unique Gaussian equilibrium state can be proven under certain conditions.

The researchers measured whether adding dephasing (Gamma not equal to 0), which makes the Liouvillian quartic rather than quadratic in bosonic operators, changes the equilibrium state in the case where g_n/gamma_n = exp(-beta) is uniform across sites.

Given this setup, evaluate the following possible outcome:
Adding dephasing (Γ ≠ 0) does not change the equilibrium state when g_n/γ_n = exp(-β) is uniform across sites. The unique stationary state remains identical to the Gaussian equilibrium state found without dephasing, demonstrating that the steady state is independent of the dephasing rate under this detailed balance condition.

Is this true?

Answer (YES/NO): YES